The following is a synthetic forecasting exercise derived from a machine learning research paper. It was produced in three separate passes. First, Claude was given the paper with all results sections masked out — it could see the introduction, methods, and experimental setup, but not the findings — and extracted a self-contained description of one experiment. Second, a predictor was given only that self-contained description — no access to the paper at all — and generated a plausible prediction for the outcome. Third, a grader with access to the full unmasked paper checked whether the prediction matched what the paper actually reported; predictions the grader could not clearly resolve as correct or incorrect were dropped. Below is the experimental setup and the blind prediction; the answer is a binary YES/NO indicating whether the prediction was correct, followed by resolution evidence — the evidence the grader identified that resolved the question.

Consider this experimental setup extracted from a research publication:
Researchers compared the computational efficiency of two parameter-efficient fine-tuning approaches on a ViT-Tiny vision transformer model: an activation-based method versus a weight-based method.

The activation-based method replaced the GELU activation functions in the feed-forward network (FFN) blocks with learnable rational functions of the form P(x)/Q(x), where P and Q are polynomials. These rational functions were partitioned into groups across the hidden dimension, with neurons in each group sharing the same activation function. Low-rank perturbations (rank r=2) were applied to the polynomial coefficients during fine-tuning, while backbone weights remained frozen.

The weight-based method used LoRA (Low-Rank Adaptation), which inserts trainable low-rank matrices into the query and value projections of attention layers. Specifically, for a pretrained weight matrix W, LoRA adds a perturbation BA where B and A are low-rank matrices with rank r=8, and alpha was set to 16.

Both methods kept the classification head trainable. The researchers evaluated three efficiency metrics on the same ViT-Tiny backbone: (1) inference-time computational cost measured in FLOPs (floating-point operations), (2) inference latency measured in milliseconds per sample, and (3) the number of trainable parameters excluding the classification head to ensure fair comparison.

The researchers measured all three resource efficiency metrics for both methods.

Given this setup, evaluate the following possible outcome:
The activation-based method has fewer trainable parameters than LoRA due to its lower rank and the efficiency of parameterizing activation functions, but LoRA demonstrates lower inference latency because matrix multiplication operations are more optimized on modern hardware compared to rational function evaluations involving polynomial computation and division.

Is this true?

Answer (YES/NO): YES